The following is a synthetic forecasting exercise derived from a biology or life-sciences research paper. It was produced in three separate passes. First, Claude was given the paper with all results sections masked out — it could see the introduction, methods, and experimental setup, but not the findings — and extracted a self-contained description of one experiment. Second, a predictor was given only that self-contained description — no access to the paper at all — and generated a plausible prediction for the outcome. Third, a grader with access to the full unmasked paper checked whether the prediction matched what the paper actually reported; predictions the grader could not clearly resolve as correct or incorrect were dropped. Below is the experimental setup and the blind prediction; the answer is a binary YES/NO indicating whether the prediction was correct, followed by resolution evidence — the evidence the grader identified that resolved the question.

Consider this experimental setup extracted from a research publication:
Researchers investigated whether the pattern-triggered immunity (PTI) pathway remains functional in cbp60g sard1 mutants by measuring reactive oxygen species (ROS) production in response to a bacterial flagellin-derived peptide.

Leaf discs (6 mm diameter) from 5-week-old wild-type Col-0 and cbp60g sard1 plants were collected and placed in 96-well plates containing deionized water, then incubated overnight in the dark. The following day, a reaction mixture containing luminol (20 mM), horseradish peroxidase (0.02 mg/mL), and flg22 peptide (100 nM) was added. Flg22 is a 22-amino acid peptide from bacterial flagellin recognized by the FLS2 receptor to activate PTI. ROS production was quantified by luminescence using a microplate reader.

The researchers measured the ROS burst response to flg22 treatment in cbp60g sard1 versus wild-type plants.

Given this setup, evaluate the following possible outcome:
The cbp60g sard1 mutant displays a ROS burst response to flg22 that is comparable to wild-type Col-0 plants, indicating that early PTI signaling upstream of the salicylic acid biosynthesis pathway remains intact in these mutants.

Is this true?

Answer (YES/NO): YES